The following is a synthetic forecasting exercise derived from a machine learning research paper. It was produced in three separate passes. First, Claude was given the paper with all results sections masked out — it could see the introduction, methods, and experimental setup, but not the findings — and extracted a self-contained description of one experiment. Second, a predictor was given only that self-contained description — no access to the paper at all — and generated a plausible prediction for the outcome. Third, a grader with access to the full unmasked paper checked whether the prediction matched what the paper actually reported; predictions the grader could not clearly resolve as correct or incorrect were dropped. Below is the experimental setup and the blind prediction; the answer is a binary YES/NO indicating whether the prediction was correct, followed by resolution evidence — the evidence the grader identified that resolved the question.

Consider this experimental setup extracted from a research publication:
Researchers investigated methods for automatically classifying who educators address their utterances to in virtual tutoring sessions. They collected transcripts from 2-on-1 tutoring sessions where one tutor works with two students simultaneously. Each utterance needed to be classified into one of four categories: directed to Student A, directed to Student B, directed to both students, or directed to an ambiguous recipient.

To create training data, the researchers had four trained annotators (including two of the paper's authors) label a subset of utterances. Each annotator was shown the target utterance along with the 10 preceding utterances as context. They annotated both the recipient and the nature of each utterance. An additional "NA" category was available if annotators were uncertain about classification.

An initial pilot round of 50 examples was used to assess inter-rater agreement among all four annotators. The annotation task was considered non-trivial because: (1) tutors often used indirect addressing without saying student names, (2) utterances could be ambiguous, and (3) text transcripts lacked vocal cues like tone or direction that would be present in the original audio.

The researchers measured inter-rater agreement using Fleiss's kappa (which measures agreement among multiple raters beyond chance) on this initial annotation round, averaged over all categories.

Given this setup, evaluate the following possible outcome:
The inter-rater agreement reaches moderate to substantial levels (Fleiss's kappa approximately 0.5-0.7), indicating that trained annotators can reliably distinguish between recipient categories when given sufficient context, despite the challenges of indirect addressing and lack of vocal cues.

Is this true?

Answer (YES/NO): YES